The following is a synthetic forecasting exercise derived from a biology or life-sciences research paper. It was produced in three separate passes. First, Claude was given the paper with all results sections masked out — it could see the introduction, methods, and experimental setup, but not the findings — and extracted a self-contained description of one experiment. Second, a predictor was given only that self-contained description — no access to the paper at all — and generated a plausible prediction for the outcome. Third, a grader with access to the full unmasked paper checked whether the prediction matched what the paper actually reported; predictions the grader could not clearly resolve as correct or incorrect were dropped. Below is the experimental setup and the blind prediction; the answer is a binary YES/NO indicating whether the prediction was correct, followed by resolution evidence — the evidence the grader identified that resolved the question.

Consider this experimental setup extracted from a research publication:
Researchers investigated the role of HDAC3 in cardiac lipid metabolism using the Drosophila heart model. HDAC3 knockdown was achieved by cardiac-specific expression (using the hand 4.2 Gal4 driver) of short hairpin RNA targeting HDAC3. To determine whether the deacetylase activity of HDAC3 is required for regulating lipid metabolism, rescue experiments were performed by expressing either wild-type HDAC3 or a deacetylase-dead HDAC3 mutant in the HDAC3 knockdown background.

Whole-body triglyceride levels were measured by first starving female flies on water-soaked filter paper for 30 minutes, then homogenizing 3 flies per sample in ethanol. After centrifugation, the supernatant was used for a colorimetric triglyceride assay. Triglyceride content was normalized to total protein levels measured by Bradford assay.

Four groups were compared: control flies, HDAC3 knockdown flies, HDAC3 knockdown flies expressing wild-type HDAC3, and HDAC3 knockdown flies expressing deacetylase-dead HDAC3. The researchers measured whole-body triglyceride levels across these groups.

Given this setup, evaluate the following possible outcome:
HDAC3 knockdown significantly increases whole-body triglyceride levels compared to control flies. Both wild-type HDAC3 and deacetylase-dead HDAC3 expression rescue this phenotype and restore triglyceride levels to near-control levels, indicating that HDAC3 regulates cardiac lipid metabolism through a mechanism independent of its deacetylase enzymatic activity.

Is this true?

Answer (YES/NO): NO